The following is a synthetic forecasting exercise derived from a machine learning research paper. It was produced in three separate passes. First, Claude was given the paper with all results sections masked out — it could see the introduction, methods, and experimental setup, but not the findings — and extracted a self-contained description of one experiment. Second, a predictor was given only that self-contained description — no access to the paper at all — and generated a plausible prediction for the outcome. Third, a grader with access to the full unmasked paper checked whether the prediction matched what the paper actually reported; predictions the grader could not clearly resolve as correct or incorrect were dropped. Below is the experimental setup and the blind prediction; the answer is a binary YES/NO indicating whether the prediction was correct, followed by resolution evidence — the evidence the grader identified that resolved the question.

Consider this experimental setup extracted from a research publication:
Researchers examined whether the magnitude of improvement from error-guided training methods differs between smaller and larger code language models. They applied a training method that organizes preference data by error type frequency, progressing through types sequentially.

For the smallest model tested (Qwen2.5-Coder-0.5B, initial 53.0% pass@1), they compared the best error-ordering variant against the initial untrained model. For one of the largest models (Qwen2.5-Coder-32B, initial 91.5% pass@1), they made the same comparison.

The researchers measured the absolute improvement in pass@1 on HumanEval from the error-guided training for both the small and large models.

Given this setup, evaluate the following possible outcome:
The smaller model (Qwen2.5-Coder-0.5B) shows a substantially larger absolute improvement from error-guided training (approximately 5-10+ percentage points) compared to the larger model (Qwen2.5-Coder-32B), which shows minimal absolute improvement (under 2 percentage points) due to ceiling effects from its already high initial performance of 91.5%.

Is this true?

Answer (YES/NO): YES